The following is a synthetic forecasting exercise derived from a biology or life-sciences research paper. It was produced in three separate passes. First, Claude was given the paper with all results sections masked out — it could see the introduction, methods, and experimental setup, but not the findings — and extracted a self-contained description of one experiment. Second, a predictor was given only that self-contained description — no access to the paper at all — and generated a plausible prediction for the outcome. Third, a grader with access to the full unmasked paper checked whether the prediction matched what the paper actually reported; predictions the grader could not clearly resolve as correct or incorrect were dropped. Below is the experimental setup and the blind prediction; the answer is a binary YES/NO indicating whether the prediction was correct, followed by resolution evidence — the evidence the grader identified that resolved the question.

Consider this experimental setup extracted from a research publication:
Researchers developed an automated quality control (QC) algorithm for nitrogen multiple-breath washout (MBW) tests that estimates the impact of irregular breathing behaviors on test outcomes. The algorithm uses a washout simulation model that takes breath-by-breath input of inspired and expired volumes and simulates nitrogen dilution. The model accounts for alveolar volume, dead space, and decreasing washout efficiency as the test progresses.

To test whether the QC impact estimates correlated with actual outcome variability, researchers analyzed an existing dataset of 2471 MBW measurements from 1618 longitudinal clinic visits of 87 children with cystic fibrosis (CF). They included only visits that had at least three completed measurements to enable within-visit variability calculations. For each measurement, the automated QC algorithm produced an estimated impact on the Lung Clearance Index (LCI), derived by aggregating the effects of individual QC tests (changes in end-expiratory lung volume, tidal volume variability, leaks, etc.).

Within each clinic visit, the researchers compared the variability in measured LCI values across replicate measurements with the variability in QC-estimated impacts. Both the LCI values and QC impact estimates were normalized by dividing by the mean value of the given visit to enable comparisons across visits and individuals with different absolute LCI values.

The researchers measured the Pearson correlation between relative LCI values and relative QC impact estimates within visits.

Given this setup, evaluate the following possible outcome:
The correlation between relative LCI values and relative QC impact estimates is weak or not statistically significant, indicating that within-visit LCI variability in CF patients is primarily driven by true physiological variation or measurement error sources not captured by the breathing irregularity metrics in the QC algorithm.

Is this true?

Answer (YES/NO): NO